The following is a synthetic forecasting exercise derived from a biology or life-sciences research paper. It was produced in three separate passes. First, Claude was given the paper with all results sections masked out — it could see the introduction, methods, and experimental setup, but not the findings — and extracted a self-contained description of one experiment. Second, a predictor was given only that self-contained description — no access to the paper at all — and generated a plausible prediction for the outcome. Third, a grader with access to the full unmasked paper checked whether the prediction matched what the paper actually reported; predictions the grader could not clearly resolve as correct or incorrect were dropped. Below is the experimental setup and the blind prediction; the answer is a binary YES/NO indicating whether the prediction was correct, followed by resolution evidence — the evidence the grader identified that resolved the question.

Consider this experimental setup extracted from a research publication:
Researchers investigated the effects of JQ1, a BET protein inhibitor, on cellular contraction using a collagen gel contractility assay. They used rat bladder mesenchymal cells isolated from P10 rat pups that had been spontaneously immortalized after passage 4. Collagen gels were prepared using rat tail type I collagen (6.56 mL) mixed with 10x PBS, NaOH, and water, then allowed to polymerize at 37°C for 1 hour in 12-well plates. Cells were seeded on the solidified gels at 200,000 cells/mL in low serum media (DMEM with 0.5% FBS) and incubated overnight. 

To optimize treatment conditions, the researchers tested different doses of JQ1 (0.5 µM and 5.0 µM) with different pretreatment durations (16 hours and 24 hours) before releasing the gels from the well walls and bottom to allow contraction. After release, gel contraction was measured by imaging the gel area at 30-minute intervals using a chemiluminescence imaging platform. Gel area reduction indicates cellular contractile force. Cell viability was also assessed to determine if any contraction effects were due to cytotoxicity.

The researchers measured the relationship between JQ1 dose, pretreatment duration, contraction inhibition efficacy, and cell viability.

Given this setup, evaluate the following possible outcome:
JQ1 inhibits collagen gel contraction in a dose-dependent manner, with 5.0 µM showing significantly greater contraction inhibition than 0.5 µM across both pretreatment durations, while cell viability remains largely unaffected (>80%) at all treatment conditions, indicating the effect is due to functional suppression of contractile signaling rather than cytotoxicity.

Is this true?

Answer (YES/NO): NO